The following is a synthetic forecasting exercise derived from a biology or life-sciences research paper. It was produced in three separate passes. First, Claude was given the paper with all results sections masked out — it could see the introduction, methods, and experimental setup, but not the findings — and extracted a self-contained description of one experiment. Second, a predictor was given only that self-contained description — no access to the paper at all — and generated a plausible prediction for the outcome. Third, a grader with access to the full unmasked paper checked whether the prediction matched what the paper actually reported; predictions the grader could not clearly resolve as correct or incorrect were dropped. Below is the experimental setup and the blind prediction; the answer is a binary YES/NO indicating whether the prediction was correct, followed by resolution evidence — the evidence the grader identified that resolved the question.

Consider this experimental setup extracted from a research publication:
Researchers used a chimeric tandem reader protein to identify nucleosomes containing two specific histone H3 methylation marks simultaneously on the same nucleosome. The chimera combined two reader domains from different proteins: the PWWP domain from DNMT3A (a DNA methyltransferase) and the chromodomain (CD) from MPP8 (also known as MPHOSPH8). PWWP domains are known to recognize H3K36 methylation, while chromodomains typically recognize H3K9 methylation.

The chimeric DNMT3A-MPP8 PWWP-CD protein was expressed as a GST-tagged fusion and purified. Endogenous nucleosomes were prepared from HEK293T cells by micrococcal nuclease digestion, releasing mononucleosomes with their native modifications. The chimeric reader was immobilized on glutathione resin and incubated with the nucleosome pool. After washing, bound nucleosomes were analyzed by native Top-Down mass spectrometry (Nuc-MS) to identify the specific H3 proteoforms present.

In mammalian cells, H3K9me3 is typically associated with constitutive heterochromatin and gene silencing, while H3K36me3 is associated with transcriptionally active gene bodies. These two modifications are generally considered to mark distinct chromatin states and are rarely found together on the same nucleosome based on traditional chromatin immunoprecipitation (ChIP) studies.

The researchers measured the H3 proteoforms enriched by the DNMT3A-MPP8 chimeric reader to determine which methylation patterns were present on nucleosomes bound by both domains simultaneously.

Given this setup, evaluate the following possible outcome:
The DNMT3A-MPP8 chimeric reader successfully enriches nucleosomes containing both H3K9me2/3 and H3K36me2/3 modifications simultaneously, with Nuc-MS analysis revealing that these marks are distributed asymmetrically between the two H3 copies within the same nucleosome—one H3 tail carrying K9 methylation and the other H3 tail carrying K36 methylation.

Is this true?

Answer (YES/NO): NO